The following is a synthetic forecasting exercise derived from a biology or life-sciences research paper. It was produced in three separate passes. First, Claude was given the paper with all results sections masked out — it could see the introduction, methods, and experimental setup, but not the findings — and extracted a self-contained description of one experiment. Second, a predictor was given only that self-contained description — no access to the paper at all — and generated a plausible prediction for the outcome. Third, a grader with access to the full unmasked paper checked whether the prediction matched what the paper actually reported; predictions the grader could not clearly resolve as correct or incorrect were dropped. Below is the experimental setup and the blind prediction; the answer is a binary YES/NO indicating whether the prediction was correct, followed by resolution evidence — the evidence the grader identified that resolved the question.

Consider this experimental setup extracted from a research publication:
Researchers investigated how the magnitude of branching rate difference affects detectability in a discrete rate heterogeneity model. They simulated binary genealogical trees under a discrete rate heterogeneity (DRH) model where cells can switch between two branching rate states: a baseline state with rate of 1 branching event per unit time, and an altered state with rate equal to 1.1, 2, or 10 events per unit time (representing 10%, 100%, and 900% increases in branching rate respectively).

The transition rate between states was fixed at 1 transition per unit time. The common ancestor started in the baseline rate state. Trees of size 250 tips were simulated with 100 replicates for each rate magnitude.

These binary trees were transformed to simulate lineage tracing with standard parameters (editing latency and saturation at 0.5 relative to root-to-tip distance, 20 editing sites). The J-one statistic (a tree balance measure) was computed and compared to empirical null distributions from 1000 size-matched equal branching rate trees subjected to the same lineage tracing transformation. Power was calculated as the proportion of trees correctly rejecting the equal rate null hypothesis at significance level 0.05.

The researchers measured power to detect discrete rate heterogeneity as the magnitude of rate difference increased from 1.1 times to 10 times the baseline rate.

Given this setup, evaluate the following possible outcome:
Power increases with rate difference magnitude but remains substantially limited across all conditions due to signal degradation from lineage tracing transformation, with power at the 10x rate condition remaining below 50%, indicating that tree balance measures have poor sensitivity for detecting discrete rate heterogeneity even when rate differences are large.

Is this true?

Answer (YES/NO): NO